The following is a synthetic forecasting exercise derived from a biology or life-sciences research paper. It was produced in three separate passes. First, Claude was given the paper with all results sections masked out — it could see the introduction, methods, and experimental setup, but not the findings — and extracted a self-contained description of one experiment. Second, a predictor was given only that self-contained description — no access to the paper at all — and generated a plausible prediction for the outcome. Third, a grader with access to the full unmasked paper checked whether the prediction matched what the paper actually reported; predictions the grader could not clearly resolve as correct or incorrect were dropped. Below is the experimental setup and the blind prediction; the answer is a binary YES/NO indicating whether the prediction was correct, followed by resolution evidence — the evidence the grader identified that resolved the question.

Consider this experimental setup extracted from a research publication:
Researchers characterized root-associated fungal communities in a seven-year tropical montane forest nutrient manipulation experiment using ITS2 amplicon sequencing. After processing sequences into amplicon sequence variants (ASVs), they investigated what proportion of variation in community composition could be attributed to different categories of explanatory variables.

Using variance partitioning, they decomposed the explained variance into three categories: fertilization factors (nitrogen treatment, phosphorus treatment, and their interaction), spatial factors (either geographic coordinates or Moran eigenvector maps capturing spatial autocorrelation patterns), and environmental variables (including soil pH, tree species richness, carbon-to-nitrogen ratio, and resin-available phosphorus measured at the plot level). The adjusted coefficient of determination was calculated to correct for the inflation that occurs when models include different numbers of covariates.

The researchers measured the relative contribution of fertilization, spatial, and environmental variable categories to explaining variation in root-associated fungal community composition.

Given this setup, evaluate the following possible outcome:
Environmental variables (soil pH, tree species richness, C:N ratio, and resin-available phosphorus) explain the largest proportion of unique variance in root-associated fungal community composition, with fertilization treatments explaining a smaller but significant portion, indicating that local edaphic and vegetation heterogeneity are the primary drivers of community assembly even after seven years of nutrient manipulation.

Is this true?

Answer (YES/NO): NO